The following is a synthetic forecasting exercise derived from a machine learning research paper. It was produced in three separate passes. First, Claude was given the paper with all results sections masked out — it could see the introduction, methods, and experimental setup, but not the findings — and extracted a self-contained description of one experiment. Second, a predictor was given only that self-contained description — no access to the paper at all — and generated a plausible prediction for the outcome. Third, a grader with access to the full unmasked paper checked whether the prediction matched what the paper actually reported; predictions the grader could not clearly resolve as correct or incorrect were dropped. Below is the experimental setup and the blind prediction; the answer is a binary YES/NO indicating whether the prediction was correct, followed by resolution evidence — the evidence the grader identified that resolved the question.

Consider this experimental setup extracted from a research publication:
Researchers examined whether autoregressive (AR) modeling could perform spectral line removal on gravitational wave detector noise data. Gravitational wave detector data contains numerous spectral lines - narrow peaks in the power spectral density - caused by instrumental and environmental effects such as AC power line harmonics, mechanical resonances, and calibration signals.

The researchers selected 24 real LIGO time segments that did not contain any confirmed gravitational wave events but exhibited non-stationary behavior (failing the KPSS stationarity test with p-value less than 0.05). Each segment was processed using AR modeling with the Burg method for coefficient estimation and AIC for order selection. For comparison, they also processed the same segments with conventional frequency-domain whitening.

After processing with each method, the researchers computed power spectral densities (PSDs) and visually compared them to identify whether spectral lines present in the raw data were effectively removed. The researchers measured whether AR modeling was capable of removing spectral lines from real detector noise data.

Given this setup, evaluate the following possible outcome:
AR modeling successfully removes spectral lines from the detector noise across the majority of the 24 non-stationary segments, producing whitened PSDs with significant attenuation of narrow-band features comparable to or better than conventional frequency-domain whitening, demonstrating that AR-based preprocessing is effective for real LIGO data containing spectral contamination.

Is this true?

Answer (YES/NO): YES